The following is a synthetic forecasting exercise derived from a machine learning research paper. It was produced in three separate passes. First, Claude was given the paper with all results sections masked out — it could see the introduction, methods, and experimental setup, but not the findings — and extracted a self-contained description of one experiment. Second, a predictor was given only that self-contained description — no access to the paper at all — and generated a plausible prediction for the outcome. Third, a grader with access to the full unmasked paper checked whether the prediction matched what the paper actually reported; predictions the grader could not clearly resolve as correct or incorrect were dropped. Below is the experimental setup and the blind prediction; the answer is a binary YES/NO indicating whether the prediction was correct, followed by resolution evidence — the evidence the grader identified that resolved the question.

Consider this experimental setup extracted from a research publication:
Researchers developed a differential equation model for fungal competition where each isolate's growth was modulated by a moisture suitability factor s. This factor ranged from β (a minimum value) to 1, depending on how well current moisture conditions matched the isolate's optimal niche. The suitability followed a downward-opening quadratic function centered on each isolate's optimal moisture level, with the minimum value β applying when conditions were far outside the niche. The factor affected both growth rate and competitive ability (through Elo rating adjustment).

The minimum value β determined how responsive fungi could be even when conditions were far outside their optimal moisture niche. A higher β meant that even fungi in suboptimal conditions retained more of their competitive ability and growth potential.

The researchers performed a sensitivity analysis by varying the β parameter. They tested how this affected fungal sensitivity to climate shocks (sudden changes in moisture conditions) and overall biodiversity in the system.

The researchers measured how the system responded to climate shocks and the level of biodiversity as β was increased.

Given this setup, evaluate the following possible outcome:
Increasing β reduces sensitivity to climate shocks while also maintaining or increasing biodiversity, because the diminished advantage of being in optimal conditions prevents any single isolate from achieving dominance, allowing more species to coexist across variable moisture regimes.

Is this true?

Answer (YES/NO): NO